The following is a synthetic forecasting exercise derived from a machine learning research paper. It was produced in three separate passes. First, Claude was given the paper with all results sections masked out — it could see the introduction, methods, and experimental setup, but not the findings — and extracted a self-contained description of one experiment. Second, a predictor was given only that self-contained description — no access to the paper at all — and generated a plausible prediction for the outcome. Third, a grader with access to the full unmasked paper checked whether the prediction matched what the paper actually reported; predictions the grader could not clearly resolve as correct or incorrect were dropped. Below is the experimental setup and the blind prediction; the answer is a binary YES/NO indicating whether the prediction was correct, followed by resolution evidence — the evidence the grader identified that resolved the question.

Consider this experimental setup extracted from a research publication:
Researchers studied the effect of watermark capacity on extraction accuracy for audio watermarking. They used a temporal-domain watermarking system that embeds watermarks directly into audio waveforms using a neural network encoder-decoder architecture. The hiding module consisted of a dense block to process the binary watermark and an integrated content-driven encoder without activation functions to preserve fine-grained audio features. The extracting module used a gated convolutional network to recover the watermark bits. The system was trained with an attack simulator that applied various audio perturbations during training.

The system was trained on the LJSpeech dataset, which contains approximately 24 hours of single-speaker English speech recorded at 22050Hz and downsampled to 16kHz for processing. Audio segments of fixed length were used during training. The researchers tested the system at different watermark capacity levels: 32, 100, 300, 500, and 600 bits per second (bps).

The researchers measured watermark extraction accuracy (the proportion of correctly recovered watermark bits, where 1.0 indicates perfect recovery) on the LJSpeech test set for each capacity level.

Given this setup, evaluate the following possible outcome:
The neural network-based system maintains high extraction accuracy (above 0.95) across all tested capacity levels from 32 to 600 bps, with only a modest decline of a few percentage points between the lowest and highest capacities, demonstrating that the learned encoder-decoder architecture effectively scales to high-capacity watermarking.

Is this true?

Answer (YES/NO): NO